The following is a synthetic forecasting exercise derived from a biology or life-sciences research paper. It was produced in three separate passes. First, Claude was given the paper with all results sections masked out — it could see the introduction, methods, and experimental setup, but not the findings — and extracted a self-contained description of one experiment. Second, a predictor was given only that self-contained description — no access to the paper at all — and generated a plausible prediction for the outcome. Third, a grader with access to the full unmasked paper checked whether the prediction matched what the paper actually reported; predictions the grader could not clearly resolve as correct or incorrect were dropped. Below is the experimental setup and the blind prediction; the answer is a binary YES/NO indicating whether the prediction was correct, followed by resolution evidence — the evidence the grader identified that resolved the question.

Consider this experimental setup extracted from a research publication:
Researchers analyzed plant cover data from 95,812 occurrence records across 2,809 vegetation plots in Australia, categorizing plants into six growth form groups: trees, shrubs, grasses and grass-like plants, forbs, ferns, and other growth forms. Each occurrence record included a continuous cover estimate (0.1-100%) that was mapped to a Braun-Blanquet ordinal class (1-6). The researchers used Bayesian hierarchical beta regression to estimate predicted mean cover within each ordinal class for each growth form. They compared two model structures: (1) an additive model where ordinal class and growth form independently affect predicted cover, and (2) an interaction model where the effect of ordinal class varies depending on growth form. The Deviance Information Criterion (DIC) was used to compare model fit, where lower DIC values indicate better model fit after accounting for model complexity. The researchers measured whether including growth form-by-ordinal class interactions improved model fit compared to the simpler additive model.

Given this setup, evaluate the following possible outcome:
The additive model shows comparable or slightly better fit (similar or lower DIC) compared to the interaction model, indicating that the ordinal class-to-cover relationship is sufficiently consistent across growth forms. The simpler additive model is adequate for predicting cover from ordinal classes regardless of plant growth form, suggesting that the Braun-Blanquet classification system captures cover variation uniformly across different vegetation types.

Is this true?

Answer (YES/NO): NO